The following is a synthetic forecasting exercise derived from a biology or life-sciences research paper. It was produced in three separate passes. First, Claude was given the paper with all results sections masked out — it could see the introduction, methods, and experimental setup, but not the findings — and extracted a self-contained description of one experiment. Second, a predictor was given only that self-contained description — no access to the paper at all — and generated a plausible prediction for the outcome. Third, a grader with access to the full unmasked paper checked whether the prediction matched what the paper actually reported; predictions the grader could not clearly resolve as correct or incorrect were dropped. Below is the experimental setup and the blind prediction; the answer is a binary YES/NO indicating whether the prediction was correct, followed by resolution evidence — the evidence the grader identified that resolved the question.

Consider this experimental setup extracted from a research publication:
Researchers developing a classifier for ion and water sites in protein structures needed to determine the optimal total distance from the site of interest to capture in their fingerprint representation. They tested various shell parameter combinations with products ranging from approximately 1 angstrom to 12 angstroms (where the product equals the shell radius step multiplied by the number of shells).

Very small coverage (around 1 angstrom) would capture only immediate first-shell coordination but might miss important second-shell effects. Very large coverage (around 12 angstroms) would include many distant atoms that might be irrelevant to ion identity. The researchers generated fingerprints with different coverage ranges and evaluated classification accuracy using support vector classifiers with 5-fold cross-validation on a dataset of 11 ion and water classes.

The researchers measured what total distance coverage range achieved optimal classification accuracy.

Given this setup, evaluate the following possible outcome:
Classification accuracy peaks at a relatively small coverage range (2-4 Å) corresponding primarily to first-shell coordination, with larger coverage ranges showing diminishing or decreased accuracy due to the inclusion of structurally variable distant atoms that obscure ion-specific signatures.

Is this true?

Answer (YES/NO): NO